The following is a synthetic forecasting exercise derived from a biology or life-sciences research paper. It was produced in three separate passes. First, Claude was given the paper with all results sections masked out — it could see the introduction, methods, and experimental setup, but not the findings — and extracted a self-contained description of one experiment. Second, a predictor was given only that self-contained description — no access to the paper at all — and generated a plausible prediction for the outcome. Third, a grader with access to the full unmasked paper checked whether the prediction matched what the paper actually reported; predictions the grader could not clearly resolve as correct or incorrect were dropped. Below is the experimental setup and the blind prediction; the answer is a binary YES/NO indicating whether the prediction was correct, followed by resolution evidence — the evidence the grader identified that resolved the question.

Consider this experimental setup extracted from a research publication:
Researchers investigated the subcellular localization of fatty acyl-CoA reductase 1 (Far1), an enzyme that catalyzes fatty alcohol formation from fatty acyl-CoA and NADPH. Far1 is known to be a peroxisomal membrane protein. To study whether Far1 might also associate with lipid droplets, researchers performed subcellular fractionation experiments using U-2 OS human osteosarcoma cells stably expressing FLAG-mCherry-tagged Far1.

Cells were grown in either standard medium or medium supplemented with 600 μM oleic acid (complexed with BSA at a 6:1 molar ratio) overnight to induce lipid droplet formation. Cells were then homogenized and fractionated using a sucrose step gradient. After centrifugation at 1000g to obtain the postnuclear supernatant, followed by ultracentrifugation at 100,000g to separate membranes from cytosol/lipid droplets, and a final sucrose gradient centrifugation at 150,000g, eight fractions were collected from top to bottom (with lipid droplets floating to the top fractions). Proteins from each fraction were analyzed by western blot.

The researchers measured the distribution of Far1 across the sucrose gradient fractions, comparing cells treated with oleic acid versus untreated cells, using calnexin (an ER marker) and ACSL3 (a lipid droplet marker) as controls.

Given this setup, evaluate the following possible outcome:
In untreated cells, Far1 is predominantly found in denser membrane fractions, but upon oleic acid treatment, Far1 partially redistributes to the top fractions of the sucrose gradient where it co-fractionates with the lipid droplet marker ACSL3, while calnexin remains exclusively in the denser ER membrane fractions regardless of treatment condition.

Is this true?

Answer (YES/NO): YES